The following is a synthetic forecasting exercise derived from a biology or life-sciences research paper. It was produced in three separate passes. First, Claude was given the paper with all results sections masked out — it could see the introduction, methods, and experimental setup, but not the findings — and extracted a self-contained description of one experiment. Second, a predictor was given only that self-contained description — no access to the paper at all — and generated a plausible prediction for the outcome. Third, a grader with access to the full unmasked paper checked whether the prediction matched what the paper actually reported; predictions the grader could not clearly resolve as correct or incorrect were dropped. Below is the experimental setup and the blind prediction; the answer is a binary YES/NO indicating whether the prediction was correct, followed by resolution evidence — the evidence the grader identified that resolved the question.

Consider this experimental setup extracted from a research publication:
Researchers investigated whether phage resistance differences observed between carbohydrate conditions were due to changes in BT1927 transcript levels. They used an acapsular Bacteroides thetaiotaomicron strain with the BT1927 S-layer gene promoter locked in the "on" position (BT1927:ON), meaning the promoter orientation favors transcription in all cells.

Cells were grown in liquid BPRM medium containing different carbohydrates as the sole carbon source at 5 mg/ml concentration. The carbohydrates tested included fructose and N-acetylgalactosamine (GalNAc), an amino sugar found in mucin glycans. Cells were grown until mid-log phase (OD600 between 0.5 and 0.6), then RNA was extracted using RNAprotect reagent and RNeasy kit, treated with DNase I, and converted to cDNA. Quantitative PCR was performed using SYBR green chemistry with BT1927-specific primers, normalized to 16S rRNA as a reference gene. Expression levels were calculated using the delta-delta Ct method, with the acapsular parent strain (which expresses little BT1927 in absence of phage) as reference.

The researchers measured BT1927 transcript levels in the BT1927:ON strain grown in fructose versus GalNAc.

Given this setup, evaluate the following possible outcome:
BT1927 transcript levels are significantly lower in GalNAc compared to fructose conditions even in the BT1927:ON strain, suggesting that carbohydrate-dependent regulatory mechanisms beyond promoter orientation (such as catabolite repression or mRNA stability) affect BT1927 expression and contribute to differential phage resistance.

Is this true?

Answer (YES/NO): NO